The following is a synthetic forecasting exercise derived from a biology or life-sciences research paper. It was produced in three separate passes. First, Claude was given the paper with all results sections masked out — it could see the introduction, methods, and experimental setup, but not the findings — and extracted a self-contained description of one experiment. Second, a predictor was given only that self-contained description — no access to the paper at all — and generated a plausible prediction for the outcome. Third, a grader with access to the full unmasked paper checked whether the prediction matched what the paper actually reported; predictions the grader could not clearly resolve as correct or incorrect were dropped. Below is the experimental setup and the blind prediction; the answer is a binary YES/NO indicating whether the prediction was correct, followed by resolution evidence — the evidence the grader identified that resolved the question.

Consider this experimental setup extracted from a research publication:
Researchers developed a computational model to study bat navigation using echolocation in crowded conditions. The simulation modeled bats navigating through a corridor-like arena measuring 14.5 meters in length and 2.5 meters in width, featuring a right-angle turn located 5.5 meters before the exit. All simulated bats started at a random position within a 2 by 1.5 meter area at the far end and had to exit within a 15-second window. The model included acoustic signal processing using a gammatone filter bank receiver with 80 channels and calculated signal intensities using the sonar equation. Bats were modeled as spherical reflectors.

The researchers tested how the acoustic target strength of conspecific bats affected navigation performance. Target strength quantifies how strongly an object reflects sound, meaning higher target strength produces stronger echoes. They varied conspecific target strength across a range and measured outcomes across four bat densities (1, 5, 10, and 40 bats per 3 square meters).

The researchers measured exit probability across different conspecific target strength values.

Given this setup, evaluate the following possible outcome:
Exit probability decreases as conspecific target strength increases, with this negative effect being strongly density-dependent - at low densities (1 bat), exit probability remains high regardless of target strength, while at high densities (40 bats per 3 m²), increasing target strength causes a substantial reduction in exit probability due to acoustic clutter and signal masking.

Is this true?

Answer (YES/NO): NO